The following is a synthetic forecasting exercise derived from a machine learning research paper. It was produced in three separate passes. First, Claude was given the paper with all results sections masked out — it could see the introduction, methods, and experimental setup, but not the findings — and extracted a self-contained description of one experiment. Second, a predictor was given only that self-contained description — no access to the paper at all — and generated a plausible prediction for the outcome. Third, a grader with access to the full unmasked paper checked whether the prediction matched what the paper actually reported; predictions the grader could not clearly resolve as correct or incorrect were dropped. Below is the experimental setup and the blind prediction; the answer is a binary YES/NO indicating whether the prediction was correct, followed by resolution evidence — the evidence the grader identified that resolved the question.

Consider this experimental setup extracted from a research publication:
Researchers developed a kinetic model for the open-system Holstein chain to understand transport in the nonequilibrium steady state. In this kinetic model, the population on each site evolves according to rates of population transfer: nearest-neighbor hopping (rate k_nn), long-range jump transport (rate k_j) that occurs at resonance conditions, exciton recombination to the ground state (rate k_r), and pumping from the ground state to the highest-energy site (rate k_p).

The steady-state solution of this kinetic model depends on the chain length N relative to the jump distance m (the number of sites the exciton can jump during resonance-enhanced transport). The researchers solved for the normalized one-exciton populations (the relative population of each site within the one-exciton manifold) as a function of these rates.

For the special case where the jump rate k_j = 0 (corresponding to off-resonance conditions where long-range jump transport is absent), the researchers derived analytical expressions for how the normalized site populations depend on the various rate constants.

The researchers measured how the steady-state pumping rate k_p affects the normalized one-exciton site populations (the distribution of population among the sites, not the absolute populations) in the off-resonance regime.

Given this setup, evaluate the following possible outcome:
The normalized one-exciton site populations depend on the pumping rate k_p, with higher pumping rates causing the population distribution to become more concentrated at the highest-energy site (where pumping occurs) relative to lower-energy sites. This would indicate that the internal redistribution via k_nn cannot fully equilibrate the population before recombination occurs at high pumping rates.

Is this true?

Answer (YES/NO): NO